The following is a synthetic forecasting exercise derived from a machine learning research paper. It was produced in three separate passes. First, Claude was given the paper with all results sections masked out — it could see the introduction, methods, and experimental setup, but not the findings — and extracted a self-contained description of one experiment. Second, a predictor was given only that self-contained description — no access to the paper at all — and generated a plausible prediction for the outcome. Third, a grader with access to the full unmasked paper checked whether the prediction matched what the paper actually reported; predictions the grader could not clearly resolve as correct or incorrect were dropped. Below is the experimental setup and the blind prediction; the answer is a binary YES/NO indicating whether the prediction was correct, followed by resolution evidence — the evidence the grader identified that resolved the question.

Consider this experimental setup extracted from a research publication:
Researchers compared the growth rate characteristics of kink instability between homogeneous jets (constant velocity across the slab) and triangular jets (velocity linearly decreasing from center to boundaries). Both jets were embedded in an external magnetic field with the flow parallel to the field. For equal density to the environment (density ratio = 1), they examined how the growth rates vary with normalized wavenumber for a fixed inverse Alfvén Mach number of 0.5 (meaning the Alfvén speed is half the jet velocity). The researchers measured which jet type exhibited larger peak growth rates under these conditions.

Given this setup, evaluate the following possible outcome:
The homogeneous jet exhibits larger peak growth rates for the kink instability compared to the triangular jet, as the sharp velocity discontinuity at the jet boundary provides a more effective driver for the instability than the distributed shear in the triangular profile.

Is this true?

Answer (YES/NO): YES